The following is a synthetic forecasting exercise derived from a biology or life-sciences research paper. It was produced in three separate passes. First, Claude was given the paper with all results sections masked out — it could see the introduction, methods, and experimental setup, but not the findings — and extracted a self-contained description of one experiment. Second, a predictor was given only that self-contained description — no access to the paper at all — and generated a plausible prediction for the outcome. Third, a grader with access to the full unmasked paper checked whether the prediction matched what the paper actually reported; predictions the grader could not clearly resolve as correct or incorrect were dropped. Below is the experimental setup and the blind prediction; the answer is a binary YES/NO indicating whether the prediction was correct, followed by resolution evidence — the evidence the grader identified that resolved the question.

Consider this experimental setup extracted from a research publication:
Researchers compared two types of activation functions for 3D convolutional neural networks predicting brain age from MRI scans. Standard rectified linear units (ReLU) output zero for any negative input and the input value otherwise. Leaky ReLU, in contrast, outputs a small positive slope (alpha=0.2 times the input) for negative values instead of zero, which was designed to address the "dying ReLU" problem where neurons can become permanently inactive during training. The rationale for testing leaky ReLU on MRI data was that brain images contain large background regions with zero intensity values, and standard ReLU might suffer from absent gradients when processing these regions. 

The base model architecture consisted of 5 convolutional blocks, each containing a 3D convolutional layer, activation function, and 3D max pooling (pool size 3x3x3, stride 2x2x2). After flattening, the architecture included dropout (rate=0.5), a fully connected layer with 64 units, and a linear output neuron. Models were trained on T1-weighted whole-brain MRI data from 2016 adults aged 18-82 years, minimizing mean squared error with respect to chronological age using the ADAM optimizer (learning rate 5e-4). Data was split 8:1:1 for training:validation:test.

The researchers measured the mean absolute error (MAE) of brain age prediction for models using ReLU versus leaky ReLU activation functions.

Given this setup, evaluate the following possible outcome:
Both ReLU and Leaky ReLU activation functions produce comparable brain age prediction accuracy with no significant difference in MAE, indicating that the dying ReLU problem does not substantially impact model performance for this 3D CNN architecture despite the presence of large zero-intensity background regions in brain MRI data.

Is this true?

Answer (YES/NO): NO